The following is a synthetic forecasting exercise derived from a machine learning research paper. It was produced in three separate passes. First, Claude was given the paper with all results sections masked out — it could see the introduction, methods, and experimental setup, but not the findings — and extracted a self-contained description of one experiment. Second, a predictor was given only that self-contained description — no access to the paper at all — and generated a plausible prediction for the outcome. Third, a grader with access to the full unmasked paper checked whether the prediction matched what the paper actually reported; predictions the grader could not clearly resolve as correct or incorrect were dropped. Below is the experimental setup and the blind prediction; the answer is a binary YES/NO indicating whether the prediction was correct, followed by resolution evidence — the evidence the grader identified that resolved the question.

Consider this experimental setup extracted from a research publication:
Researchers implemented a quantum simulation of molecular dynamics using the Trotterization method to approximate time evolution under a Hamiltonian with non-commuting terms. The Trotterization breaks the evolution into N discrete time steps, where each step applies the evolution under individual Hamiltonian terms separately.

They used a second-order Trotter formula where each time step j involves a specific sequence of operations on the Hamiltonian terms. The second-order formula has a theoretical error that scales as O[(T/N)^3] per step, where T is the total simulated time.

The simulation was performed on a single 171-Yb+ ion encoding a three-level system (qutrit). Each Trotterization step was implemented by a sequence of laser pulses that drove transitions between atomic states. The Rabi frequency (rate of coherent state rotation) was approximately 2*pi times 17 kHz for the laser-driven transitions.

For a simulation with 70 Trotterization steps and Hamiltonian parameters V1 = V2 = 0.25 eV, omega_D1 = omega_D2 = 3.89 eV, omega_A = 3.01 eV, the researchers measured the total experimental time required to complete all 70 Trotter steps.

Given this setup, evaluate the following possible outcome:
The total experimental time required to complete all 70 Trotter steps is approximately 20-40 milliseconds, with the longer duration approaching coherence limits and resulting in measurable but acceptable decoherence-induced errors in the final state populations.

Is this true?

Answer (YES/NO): NO